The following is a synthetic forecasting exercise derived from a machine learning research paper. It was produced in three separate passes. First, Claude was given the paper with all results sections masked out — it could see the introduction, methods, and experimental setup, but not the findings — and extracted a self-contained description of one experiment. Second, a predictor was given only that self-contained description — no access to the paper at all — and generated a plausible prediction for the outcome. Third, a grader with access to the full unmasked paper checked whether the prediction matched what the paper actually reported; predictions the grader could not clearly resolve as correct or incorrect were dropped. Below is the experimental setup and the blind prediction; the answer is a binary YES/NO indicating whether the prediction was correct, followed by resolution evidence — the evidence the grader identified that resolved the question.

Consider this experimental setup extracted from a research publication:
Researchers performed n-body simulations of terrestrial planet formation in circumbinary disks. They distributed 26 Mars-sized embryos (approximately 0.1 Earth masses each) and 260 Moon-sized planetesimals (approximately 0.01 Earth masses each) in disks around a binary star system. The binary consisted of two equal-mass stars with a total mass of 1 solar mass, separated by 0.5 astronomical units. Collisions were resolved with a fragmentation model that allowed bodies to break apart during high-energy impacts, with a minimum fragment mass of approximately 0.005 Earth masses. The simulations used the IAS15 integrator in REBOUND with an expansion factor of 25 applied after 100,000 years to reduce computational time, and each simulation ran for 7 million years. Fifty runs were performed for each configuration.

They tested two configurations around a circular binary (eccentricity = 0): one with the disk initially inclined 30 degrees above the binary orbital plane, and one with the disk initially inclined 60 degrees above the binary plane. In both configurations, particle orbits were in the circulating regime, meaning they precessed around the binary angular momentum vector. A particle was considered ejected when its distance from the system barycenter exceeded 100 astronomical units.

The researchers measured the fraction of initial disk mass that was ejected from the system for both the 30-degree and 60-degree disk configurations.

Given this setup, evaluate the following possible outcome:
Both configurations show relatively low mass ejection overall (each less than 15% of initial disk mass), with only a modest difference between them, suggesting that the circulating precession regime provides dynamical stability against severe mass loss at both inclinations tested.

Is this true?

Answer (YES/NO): NO